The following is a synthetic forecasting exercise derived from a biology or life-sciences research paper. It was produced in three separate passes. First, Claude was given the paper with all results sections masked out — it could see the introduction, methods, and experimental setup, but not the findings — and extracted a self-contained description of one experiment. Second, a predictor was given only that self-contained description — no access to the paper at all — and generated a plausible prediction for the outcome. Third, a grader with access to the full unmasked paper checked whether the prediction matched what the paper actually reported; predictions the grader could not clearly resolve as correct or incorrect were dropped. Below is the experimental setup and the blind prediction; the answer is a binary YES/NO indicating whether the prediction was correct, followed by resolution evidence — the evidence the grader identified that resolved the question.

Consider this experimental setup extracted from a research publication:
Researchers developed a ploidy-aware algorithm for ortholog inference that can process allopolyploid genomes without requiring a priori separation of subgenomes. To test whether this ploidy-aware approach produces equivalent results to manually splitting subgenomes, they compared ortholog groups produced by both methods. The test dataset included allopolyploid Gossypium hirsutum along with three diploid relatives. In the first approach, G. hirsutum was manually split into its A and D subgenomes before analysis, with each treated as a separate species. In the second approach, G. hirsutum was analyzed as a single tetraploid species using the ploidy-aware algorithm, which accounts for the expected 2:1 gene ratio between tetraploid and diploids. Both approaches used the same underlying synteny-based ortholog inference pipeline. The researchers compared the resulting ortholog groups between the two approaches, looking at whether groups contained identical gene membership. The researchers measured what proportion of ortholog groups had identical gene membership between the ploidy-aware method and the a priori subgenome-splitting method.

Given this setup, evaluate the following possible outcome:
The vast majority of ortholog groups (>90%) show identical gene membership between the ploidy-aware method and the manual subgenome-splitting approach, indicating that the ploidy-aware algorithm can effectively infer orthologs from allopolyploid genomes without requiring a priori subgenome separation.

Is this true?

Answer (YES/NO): YES